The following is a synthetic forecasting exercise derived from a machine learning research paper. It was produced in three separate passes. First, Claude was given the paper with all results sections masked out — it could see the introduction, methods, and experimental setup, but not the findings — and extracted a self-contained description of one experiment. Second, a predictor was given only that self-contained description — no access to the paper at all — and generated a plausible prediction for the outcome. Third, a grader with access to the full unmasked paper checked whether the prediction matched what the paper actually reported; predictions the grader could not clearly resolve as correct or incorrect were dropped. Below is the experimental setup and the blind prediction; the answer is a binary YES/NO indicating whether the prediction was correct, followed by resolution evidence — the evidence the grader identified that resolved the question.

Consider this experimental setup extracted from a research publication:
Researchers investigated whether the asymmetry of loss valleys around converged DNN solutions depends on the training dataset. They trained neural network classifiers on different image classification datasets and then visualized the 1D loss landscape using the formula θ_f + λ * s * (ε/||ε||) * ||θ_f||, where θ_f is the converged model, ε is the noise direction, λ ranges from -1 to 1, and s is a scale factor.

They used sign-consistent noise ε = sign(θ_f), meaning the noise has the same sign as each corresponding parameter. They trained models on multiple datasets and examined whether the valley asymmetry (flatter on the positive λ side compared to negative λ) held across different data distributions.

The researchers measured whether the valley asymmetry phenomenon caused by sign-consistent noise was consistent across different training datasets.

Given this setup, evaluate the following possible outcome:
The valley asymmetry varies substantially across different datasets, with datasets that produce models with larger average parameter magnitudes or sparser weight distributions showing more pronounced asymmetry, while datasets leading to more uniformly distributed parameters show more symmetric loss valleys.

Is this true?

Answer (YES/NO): NO